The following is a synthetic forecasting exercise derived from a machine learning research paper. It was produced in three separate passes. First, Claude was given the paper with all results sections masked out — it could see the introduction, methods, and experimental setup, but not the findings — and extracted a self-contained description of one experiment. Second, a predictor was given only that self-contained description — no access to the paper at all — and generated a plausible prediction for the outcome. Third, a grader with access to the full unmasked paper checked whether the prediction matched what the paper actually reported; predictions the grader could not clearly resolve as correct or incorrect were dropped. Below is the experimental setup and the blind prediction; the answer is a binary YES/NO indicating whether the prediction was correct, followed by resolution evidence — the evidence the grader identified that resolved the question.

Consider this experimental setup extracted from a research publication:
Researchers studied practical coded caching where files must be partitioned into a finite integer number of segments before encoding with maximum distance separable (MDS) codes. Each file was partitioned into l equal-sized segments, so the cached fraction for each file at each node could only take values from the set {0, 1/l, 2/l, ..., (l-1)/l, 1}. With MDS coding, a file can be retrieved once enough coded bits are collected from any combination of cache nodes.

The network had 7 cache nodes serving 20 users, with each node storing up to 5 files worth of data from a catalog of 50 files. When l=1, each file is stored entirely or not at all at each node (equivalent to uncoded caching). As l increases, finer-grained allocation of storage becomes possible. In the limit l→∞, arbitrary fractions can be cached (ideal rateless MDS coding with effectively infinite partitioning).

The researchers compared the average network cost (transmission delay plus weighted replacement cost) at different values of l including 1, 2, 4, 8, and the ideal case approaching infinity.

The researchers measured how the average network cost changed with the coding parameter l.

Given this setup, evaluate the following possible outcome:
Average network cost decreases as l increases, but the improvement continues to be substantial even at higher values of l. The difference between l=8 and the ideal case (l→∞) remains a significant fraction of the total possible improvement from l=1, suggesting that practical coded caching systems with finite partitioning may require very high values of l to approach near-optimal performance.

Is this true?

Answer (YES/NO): NO